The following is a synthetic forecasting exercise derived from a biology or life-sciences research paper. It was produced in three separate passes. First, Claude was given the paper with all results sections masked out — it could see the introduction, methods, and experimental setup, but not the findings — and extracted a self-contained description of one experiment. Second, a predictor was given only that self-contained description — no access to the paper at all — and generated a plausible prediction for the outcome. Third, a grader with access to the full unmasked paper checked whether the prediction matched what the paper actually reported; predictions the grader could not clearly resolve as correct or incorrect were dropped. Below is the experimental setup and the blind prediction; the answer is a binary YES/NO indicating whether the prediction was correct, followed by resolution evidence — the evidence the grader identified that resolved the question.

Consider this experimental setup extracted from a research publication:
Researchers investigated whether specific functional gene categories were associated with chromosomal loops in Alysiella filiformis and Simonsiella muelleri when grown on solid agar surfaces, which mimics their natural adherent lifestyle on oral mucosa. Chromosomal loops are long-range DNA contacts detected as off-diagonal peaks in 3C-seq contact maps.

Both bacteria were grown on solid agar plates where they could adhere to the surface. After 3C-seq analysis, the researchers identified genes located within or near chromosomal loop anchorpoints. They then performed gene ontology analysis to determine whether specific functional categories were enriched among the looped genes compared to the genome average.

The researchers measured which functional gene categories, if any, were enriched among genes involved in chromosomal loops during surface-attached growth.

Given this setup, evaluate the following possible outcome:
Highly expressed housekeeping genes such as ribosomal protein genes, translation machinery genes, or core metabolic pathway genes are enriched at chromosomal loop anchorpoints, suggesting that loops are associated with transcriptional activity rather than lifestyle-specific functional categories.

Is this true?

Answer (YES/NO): NO